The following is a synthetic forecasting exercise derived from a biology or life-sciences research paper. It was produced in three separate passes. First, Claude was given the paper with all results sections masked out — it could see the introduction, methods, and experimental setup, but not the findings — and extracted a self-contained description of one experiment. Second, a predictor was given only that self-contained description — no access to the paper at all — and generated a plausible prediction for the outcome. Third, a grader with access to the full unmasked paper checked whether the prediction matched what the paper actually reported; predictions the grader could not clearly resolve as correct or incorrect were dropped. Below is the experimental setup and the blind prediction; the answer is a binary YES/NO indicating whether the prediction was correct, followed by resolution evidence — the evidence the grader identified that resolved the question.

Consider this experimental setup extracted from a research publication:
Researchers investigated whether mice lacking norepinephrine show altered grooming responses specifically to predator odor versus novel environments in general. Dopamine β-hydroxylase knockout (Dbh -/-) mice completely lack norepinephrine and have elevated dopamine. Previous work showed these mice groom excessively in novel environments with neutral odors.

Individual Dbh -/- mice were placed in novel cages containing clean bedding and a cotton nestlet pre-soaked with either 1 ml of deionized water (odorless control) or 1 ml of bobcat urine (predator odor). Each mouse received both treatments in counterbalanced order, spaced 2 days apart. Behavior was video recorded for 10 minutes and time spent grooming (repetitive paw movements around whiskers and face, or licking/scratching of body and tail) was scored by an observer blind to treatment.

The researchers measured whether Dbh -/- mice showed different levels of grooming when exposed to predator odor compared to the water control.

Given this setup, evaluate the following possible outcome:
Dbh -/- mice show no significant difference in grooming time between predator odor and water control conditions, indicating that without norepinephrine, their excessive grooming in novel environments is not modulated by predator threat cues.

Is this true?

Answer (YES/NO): YES